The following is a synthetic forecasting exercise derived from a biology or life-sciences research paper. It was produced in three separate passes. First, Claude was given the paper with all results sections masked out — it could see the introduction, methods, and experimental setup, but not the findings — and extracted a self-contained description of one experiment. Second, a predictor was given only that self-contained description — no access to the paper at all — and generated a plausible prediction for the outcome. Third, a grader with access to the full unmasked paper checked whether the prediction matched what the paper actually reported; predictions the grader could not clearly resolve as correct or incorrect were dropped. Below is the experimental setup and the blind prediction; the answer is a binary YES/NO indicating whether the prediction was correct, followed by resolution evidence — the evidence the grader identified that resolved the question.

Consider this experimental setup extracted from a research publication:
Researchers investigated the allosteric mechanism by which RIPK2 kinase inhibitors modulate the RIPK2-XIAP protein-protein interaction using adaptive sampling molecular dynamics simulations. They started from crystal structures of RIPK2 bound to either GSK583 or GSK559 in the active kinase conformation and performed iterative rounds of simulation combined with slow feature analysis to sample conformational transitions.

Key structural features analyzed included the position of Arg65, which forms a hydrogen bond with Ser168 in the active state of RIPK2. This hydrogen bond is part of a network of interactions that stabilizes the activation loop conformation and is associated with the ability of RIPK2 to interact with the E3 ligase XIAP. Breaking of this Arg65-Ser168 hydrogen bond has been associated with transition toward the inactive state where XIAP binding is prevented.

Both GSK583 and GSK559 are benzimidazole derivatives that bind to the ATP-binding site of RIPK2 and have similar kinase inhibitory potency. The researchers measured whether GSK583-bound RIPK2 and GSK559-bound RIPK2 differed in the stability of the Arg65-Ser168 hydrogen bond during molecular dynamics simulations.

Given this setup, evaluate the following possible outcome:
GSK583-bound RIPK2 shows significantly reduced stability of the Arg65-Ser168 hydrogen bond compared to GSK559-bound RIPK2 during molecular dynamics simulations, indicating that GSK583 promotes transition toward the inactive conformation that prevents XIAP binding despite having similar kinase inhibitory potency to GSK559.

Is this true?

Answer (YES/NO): YES